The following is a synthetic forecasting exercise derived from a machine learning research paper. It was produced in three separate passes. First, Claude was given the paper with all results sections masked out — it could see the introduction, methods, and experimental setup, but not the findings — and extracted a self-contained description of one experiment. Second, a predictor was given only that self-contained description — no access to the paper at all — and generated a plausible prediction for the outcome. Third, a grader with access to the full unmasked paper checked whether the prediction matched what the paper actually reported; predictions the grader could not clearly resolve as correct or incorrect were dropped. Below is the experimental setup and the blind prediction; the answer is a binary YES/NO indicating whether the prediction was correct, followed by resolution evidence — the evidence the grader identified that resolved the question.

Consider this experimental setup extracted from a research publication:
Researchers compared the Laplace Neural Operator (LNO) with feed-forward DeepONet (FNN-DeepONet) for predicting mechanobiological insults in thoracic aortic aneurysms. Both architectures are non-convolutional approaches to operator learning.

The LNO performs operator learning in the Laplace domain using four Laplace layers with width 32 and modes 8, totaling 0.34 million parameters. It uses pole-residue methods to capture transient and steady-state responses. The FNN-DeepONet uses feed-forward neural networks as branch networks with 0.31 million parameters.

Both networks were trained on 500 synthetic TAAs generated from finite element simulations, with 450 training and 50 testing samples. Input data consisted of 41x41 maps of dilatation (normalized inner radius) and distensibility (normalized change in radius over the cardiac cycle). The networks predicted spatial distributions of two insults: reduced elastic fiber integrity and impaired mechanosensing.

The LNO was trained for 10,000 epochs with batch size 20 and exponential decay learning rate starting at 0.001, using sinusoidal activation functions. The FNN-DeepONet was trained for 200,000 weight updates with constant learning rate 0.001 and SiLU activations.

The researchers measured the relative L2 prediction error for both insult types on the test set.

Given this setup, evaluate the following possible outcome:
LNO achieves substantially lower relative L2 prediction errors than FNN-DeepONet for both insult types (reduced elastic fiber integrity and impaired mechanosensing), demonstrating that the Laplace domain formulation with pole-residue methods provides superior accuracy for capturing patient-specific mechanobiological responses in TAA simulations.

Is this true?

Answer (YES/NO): NO